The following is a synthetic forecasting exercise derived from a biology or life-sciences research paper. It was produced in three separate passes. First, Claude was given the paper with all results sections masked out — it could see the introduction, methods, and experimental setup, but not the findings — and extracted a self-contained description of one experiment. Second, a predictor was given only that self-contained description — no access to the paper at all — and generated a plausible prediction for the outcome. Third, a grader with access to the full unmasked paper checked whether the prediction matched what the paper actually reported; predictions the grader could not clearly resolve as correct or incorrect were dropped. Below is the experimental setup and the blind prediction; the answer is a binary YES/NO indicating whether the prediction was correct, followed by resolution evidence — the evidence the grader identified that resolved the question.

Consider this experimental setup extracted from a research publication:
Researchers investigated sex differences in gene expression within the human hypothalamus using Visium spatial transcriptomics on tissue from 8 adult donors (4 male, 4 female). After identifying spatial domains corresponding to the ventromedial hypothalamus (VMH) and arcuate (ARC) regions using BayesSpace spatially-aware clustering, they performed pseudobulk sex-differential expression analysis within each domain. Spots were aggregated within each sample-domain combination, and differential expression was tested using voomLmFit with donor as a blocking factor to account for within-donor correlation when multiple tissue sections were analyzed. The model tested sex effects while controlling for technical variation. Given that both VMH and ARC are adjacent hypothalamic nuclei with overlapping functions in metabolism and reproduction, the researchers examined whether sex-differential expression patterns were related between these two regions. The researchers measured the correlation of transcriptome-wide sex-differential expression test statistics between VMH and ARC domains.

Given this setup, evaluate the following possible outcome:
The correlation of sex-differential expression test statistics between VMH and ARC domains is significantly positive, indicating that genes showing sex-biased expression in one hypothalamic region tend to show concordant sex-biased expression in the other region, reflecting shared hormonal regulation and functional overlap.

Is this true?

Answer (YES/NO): YES